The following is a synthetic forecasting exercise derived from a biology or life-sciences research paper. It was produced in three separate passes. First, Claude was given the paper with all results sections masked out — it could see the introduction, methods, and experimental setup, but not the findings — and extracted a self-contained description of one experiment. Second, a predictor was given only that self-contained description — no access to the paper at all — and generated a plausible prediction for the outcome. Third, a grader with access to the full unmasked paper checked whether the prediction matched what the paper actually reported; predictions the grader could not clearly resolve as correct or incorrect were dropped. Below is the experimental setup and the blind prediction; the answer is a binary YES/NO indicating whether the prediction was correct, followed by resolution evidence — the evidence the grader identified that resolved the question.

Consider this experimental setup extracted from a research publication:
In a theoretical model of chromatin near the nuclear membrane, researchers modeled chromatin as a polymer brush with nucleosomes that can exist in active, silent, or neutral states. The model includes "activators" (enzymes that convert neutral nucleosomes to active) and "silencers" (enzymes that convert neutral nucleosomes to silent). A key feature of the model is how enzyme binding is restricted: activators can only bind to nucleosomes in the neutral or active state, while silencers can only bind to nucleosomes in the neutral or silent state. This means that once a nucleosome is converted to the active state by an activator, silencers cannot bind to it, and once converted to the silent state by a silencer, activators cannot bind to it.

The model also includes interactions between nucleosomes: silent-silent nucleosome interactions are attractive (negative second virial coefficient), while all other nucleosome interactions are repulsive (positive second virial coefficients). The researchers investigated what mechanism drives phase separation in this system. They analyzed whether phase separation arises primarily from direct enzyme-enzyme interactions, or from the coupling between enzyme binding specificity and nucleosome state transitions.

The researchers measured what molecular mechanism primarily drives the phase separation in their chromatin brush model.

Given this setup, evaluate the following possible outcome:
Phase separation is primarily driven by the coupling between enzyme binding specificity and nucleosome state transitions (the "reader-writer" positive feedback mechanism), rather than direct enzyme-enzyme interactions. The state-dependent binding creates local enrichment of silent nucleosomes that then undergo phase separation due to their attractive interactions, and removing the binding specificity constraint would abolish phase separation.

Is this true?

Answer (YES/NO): YES